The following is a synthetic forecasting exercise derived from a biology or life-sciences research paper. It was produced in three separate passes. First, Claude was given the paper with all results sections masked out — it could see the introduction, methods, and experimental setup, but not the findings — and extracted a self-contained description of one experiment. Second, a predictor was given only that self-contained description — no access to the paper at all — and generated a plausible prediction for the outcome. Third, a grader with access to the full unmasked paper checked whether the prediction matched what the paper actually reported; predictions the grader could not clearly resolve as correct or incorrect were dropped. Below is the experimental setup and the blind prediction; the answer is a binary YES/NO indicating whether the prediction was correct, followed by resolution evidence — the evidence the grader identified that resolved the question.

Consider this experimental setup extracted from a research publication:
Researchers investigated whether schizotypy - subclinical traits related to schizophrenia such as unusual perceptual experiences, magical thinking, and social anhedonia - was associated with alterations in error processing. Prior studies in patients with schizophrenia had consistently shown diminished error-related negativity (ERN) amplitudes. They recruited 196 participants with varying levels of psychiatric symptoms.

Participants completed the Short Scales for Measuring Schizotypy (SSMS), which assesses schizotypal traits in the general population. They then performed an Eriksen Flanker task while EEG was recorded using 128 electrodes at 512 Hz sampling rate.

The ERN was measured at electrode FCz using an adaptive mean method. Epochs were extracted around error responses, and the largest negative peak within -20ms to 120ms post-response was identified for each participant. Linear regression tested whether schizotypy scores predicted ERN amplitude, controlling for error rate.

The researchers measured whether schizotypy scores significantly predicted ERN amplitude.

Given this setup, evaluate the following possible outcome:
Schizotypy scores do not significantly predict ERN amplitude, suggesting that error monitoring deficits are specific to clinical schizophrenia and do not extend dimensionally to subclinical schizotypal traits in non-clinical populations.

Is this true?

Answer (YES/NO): YES